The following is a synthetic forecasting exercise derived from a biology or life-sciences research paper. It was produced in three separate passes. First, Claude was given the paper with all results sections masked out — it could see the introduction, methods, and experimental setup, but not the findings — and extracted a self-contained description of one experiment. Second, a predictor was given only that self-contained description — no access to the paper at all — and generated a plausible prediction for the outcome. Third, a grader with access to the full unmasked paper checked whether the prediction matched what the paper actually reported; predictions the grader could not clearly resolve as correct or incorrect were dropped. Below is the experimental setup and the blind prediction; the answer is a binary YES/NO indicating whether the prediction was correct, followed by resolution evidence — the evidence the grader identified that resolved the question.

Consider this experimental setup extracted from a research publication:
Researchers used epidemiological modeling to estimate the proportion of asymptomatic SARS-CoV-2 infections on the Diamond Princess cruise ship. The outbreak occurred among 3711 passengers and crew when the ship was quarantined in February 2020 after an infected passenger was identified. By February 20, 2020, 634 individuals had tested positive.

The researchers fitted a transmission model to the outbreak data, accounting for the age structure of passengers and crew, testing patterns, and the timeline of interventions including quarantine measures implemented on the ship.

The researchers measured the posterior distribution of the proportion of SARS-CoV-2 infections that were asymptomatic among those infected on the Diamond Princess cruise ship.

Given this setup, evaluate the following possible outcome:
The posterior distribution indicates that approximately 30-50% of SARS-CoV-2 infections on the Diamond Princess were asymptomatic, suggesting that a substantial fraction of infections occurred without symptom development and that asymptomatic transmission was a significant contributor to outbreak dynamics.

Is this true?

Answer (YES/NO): NO